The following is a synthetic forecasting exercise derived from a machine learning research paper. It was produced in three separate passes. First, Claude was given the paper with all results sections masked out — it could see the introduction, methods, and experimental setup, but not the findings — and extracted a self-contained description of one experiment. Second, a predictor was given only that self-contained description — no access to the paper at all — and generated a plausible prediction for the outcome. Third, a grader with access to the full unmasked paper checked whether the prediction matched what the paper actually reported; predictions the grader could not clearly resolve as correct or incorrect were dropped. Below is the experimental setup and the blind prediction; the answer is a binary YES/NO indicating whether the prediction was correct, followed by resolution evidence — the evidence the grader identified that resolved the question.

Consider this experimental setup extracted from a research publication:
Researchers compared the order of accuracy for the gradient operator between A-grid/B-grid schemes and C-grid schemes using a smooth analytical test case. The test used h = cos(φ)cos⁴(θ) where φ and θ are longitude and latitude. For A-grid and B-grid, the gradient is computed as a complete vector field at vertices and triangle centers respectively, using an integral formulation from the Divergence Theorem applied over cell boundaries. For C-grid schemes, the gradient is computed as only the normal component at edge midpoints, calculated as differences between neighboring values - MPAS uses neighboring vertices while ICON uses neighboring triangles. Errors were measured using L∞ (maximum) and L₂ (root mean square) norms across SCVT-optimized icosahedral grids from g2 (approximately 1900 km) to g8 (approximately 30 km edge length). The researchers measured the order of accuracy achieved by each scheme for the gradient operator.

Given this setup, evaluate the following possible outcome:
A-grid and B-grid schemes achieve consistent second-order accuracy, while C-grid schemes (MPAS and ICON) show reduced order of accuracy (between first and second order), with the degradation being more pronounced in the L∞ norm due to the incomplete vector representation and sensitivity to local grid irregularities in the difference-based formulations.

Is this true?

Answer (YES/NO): NO